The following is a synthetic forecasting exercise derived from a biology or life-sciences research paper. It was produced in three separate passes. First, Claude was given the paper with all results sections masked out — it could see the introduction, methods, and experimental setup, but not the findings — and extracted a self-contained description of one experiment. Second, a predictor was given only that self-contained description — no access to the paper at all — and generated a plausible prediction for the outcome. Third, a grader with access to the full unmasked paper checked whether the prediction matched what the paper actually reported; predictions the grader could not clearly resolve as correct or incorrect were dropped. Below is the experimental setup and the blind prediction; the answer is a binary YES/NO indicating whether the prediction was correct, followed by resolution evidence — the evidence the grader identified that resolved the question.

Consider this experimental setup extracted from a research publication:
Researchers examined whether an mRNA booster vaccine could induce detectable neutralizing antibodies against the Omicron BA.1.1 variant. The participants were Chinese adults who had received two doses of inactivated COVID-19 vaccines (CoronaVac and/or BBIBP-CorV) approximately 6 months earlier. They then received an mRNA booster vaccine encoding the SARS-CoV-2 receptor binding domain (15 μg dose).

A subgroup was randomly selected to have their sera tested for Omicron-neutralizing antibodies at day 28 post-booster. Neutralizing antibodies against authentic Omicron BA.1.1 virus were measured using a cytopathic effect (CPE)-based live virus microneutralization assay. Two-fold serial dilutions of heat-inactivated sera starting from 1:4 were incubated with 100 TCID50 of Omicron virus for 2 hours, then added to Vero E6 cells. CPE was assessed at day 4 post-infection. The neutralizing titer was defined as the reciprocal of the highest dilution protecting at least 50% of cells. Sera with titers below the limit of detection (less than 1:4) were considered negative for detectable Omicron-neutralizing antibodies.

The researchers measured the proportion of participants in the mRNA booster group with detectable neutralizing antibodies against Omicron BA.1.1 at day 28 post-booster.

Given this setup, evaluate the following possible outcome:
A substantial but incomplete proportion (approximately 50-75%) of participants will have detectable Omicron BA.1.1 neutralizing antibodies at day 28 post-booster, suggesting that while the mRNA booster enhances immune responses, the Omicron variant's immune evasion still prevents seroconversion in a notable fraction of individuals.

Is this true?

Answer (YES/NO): NO